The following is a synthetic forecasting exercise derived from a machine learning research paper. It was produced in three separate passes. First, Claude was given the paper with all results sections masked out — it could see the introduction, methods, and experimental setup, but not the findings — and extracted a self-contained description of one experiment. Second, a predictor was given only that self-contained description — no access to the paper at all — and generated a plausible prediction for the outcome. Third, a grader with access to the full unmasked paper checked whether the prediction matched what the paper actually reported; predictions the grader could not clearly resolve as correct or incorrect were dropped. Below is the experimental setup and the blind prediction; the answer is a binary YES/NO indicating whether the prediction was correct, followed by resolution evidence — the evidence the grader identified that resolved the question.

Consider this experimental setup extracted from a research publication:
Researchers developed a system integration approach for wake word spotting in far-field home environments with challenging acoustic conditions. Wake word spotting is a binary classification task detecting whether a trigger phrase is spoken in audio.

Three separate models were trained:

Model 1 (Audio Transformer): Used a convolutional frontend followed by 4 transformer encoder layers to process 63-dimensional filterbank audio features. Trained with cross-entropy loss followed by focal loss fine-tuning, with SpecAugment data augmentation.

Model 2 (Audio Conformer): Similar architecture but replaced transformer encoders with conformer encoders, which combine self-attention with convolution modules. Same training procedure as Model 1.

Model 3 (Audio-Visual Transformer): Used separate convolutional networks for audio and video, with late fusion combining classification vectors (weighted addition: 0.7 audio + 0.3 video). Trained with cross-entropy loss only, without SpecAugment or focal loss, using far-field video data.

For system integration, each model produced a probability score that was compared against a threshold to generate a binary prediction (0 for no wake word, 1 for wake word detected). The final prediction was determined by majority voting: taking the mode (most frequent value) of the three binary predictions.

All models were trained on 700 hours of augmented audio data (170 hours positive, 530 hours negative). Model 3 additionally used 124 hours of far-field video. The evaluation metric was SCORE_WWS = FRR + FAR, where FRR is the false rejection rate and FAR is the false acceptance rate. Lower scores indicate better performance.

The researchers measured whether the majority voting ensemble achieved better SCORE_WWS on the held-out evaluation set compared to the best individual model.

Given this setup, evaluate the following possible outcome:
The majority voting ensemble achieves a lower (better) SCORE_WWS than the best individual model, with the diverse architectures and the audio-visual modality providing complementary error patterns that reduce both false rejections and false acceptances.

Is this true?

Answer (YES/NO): YES